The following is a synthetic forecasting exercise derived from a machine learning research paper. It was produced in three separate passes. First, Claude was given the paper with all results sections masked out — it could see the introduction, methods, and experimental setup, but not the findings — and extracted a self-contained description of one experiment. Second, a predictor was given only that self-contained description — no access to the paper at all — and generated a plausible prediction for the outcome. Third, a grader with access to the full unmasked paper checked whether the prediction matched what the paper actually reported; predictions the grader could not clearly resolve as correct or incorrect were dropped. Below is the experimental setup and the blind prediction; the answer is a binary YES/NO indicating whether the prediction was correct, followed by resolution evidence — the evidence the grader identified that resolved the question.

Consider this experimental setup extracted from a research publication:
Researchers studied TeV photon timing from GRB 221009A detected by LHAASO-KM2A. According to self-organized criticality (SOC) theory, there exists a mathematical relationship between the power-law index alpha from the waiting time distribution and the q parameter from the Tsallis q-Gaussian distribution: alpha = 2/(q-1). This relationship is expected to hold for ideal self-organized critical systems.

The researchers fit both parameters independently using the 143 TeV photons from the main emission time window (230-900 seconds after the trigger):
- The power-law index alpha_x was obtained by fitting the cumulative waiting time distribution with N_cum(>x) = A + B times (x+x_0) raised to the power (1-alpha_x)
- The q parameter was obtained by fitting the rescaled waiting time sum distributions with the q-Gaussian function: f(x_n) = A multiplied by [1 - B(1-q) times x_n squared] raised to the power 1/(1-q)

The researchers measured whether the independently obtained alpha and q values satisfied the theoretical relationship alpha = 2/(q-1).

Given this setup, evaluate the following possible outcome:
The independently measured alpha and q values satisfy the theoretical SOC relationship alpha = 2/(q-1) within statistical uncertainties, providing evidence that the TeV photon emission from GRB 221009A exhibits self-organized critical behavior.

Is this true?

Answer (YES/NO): NO